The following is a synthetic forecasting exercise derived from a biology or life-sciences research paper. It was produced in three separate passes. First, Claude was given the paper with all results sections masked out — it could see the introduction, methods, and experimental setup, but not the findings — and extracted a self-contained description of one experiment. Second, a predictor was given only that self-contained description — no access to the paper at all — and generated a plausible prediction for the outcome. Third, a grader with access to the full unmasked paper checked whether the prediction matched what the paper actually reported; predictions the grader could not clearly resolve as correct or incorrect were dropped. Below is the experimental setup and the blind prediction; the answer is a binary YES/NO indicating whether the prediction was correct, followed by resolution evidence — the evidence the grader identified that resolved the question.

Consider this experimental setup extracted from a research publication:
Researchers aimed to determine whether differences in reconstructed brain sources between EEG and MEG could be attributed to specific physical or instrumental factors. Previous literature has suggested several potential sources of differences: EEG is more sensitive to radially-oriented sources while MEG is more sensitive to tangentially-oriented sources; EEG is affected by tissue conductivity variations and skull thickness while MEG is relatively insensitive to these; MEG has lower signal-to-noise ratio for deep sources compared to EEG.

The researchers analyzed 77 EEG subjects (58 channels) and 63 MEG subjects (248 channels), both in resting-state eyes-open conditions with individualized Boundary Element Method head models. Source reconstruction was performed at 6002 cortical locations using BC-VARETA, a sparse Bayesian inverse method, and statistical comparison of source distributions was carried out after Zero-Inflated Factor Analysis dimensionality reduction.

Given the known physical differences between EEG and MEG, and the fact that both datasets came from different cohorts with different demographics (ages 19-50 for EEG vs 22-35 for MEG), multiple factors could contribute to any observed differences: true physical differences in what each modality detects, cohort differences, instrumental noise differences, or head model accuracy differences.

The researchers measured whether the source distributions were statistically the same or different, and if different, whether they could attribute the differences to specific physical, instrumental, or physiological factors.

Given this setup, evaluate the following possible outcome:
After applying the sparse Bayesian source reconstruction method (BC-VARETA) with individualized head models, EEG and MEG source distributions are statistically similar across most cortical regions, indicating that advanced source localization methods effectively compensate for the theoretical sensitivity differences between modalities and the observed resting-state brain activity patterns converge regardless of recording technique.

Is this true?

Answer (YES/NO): NO